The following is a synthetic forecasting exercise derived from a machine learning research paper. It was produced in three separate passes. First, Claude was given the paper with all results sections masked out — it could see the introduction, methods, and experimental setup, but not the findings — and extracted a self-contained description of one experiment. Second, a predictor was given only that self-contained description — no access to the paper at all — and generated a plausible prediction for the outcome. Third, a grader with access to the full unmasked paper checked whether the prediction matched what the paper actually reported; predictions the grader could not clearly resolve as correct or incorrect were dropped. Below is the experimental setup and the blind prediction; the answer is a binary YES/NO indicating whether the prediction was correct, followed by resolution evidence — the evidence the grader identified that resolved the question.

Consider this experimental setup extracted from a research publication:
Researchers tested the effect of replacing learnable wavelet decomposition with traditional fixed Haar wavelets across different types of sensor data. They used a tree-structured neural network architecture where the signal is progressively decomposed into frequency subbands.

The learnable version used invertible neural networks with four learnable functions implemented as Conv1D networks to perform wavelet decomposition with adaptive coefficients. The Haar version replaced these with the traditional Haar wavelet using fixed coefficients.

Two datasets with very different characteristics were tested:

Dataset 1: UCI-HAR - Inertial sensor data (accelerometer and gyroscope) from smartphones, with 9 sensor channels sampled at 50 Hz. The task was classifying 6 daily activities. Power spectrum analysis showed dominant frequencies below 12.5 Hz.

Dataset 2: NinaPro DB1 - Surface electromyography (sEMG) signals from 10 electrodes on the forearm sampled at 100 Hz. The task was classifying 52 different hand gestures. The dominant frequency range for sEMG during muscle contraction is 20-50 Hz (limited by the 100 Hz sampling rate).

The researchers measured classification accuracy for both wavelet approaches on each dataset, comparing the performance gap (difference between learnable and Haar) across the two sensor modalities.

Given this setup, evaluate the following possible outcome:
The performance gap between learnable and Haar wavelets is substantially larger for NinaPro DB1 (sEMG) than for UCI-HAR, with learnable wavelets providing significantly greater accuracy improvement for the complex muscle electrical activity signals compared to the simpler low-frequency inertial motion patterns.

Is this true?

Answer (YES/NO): NO